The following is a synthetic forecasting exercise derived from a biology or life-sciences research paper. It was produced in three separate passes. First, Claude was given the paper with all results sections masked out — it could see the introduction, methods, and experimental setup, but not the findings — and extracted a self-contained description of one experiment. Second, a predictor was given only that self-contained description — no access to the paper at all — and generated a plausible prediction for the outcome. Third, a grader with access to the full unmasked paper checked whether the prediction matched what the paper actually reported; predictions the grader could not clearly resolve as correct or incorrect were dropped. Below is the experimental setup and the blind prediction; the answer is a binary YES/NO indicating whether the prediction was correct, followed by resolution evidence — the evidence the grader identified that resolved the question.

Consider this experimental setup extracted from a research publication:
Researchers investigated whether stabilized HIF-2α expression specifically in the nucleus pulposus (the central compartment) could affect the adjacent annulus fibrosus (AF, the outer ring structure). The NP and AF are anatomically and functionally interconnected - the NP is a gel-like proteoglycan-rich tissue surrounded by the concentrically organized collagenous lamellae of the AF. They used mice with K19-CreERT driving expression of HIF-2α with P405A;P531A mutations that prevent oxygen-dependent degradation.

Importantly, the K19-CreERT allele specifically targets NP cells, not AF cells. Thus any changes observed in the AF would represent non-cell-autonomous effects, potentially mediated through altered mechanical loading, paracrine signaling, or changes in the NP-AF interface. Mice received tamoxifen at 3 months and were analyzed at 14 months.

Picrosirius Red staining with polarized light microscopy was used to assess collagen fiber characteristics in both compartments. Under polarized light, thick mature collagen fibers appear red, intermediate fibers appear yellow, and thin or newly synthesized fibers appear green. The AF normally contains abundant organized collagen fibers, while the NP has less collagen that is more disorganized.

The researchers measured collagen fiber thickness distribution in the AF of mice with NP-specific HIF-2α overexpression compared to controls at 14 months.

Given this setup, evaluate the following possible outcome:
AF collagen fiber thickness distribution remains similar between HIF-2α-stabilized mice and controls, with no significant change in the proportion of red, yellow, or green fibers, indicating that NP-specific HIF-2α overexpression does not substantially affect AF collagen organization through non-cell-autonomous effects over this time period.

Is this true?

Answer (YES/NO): NO